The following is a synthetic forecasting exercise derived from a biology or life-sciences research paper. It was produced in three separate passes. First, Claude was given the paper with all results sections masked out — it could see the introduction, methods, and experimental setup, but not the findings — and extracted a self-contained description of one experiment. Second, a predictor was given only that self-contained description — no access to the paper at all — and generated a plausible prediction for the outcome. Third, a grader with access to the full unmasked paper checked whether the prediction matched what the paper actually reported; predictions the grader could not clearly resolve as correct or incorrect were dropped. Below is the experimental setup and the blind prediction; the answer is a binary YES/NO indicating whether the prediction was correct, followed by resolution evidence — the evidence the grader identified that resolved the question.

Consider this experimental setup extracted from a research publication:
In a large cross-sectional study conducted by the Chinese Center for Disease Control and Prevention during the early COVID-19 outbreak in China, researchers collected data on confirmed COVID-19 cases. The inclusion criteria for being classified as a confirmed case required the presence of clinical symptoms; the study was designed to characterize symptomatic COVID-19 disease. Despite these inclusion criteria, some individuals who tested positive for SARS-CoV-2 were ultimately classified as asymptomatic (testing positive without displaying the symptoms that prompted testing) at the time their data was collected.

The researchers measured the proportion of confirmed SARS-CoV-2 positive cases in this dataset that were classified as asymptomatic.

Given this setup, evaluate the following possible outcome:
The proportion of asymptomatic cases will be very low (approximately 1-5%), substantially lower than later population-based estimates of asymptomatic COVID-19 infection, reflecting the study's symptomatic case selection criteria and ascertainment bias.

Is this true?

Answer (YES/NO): YES